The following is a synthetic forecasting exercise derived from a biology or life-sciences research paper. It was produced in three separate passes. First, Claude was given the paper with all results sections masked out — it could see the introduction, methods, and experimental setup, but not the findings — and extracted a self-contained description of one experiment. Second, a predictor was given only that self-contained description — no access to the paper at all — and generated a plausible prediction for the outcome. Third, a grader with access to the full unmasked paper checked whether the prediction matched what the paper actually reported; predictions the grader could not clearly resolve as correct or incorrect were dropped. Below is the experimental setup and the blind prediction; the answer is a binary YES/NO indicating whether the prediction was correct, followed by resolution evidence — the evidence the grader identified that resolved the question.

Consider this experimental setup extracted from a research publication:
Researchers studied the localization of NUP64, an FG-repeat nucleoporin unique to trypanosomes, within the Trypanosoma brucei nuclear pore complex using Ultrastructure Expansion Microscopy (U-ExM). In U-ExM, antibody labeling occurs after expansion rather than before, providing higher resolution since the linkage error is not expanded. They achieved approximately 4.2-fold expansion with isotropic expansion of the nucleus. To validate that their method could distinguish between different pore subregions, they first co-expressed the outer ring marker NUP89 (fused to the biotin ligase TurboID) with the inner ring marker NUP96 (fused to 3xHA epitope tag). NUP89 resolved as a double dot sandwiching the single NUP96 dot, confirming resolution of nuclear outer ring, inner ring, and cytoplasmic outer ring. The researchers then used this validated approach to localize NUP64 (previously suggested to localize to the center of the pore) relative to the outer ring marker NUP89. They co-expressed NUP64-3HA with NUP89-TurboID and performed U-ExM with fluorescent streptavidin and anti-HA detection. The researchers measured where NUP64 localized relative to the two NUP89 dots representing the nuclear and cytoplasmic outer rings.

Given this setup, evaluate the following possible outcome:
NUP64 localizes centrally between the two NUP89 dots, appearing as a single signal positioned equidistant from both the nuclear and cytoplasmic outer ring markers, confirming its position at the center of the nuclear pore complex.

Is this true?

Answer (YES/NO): NO